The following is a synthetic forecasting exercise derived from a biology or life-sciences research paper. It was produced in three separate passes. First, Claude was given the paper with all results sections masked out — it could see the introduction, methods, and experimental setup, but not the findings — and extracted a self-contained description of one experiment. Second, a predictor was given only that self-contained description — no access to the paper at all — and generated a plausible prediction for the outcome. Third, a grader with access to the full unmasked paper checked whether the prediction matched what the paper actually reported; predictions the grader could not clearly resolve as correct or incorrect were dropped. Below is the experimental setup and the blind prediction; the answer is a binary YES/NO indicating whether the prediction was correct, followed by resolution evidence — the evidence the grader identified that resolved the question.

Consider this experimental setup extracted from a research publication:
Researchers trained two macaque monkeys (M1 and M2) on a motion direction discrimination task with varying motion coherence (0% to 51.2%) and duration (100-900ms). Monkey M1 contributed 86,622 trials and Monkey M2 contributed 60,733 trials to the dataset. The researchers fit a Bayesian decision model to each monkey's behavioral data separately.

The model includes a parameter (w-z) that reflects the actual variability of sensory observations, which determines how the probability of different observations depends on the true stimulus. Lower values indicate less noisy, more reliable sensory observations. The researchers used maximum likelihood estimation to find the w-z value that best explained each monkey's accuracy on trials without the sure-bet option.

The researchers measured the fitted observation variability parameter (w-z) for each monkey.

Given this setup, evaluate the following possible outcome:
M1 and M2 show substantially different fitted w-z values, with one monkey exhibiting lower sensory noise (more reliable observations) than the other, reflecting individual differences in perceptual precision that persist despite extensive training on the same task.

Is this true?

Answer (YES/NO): YES